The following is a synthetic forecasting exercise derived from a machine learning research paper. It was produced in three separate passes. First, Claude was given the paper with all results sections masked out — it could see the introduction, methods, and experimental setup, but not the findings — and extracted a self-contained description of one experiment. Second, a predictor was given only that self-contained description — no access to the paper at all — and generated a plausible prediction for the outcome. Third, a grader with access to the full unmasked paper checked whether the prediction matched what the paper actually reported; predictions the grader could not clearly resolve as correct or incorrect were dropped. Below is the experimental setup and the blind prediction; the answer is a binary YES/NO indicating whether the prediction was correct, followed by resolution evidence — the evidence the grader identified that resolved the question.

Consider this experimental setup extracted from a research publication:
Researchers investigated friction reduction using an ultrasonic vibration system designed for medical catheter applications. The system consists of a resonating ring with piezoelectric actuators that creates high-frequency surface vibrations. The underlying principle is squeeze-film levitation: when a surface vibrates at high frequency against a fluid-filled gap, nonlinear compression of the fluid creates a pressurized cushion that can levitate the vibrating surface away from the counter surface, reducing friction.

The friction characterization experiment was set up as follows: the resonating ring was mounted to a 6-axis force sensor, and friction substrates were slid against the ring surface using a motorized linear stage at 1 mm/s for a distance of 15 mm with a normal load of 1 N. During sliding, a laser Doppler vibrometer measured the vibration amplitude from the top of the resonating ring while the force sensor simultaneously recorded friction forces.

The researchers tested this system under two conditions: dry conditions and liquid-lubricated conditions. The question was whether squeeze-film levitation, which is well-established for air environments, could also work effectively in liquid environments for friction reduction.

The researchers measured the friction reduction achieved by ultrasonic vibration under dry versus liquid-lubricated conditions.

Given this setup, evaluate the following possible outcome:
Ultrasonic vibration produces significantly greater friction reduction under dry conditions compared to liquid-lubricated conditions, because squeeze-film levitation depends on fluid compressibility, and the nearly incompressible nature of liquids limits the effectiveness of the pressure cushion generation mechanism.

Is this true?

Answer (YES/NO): NO